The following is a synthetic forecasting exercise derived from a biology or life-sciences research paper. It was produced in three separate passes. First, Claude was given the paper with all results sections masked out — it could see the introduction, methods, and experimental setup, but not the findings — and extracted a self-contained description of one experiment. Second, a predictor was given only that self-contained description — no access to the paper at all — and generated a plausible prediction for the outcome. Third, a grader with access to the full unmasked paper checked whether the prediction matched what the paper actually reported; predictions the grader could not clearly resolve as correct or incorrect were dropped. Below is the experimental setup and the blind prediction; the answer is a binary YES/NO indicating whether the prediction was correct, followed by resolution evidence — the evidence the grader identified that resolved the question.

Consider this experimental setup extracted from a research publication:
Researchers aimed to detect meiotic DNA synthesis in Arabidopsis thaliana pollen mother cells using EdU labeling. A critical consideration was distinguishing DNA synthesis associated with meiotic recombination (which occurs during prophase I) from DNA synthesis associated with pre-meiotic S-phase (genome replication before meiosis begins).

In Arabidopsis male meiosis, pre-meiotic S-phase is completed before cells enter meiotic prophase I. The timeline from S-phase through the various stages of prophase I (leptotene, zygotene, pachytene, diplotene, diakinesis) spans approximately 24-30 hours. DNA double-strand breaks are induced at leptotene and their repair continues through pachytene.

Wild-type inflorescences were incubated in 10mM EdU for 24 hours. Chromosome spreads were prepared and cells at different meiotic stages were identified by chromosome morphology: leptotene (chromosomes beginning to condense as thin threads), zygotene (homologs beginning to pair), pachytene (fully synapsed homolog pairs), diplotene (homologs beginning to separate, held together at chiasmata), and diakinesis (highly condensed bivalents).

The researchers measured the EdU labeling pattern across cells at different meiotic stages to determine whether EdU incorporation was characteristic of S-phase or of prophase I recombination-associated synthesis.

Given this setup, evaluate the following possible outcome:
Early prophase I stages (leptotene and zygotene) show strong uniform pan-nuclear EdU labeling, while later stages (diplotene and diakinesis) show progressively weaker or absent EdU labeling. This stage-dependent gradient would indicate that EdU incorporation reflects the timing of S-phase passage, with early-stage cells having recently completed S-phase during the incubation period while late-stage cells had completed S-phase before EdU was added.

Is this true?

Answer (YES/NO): NO